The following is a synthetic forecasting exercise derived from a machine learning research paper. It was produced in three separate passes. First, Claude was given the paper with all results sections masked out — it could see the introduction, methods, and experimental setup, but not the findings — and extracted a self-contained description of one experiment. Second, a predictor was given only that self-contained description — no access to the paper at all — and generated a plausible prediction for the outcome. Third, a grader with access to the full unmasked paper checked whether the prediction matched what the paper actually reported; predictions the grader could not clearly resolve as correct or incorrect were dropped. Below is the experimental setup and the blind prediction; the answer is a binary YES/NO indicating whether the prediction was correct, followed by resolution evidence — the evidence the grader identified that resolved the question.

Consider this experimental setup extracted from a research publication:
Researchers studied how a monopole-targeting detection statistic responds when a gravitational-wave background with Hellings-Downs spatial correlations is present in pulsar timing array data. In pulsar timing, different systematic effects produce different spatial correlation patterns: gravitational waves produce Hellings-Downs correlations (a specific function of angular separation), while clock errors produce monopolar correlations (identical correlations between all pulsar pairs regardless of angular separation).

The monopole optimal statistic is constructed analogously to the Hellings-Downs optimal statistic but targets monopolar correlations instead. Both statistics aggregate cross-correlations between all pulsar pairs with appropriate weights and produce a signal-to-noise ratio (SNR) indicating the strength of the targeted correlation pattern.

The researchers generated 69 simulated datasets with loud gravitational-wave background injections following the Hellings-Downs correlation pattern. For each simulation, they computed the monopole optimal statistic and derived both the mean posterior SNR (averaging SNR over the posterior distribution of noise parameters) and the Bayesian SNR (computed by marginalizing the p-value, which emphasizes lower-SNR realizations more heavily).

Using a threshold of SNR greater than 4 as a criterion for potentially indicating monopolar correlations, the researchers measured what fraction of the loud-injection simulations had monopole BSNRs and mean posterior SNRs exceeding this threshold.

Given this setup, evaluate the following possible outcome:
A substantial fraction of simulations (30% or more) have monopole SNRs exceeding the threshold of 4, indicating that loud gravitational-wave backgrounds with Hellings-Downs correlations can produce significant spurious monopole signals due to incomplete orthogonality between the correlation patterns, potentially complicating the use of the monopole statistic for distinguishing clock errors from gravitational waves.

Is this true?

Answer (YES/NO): NO